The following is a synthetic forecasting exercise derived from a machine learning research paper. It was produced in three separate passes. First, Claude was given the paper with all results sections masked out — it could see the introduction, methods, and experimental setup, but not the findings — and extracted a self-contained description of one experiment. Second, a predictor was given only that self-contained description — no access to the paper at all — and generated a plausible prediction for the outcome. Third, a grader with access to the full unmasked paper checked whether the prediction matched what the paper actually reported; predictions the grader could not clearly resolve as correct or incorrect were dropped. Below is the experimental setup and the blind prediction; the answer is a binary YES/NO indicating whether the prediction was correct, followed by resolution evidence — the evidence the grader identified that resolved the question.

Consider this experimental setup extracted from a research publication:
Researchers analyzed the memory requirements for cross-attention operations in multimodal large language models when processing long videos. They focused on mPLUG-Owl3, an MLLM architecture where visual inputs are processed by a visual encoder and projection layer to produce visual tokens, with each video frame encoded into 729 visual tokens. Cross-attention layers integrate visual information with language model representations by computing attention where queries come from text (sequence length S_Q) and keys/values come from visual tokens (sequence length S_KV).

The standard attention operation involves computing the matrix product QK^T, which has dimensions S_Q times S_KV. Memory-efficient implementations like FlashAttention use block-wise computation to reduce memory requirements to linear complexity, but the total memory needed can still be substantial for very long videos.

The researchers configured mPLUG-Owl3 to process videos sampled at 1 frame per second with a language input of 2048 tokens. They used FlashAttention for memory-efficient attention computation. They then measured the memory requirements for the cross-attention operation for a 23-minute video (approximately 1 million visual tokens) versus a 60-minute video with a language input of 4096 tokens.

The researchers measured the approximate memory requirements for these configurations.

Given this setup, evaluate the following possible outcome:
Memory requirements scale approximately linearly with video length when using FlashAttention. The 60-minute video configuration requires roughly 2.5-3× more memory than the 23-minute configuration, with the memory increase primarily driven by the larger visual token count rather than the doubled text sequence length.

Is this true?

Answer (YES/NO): NO